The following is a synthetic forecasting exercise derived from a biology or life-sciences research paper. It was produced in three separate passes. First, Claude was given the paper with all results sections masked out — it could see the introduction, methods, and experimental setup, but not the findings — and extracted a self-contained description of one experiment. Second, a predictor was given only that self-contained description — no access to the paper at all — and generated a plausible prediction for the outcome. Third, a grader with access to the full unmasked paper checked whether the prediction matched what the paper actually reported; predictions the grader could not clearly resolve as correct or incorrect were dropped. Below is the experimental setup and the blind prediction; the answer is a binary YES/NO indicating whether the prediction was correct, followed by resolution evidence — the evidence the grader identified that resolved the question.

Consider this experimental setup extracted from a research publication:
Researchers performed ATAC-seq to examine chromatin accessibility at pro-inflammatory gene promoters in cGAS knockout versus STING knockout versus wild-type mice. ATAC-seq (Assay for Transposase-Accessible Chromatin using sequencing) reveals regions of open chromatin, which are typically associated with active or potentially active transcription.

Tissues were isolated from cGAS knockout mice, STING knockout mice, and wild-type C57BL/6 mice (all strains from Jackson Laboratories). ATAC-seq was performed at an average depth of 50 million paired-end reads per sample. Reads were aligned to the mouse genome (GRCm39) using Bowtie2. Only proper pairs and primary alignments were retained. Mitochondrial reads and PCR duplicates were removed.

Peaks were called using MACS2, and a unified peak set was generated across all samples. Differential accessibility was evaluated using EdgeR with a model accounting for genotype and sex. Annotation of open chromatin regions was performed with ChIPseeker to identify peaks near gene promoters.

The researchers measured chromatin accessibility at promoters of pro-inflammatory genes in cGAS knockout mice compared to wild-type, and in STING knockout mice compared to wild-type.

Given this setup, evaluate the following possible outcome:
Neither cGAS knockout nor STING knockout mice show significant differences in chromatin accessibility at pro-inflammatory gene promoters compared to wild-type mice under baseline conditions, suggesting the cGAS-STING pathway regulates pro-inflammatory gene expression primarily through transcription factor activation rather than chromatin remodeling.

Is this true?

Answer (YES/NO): NO